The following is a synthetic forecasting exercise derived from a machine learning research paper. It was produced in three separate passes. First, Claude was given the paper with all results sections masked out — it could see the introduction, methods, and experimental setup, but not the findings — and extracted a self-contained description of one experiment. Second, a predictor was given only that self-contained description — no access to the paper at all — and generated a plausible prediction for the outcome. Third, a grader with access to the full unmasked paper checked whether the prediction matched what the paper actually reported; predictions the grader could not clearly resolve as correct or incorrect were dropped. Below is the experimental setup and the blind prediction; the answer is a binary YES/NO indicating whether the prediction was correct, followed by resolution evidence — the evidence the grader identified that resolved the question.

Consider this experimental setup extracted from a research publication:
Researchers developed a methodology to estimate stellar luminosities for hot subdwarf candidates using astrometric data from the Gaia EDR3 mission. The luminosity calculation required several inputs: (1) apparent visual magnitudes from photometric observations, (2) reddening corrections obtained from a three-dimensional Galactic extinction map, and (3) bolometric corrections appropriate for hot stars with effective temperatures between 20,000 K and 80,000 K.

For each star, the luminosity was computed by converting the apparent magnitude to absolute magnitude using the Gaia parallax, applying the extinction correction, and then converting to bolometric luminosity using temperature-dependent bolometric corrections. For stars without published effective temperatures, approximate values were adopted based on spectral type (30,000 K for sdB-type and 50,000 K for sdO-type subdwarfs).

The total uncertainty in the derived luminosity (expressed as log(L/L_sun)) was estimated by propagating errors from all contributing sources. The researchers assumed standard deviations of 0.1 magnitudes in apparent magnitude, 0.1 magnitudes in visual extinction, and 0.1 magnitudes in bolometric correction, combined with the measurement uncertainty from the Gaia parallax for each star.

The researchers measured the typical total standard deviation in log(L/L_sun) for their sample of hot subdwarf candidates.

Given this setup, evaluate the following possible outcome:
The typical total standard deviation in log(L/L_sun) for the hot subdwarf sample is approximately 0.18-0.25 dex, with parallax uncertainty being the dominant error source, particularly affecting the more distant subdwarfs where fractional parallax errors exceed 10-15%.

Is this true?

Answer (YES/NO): NO